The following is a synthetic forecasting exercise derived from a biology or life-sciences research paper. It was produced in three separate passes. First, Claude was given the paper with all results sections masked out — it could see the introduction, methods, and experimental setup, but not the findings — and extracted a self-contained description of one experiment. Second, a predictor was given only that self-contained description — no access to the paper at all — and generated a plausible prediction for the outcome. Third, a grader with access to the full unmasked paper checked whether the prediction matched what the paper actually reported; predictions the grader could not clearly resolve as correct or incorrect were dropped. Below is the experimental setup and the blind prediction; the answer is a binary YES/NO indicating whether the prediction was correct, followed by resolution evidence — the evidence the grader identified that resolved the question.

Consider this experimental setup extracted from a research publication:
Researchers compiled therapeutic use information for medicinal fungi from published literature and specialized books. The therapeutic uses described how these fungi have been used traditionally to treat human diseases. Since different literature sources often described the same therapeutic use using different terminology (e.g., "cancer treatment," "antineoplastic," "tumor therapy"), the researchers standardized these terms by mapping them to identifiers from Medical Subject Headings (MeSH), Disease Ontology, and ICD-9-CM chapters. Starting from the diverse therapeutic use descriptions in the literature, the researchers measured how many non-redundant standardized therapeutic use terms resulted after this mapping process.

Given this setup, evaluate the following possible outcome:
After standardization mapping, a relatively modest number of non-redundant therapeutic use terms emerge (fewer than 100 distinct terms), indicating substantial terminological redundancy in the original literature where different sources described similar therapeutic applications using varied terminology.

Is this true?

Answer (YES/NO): NO